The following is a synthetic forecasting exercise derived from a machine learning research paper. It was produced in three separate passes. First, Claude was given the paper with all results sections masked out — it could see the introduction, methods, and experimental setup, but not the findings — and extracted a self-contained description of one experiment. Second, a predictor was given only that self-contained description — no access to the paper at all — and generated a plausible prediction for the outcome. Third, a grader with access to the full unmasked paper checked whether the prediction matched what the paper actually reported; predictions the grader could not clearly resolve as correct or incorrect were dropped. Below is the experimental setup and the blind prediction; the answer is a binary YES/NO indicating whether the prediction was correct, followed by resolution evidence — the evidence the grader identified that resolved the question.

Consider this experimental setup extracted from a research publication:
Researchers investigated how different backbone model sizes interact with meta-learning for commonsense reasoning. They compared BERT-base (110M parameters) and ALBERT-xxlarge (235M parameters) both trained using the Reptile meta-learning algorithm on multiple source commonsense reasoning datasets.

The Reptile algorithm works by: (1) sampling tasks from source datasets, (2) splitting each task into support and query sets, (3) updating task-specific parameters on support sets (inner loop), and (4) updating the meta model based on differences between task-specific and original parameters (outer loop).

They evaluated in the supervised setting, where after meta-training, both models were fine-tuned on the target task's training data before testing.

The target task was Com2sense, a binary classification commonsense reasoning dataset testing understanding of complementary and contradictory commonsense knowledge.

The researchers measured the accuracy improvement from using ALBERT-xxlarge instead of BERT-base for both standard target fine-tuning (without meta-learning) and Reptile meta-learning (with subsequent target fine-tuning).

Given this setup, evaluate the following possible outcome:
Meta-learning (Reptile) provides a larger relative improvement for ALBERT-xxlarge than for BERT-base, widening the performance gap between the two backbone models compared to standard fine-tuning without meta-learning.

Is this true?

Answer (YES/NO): YES